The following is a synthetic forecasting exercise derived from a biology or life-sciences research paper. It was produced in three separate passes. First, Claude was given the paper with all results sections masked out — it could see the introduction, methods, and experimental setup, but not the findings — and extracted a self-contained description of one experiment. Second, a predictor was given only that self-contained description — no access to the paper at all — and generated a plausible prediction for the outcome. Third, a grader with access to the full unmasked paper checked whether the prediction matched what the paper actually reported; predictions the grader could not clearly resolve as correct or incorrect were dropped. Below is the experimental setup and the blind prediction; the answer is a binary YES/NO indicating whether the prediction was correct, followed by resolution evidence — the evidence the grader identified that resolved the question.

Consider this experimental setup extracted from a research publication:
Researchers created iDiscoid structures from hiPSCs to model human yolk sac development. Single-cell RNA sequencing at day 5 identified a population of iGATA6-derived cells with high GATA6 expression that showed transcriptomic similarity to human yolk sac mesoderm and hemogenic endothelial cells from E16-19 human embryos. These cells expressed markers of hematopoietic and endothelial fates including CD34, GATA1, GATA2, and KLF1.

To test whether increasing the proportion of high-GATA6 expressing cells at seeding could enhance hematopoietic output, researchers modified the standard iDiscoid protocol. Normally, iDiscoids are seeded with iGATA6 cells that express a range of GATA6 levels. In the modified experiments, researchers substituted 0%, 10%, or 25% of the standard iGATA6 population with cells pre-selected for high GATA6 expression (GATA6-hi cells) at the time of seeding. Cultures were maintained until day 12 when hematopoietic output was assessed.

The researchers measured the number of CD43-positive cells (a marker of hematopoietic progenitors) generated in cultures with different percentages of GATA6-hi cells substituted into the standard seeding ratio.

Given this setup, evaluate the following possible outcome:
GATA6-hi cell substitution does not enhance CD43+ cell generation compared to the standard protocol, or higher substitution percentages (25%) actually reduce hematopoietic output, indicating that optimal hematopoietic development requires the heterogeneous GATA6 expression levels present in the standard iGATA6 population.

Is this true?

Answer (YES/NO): NO